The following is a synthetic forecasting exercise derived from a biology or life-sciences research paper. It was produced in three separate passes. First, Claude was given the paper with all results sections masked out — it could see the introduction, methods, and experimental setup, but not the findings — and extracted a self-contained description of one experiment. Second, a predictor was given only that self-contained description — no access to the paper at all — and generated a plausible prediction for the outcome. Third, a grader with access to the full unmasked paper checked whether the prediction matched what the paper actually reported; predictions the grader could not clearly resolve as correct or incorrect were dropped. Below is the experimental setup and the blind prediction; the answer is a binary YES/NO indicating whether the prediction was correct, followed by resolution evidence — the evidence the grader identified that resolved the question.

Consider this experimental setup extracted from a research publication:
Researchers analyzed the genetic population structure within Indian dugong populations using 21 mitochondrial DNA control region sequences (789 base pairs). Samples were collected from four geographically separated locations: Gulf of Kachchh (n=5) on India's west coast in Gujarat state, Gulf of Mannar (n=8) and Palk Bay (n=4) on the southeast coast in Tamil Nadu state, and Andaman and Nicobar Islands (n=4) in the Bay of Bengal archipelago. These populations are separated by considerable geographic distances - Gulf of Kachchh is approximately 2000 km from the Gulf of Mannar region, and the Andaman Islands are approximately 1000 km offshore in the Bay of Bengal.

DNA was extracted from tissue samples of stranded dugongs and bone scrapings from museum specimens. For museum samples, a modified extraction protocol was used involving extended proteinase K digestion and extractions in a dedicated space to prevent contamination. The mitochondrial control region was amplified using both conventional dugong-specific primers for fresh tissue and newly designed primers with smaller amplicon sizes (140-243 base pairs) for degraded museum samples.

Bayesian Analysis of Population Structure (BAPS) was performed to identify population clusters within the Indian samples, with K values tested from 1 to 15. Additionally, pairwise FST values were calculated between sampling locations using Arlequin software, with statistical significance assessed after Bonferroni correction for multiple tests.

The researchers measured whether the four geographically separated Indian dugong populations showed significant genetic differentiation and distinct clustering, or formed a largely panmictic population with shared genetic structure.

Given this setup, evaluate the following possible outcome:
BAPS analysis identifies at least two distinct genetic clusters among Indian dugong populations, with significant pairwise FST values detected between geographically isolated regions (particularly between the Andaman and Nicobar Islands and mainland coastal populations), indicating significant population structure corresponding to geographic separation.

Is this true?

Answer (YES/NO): NO